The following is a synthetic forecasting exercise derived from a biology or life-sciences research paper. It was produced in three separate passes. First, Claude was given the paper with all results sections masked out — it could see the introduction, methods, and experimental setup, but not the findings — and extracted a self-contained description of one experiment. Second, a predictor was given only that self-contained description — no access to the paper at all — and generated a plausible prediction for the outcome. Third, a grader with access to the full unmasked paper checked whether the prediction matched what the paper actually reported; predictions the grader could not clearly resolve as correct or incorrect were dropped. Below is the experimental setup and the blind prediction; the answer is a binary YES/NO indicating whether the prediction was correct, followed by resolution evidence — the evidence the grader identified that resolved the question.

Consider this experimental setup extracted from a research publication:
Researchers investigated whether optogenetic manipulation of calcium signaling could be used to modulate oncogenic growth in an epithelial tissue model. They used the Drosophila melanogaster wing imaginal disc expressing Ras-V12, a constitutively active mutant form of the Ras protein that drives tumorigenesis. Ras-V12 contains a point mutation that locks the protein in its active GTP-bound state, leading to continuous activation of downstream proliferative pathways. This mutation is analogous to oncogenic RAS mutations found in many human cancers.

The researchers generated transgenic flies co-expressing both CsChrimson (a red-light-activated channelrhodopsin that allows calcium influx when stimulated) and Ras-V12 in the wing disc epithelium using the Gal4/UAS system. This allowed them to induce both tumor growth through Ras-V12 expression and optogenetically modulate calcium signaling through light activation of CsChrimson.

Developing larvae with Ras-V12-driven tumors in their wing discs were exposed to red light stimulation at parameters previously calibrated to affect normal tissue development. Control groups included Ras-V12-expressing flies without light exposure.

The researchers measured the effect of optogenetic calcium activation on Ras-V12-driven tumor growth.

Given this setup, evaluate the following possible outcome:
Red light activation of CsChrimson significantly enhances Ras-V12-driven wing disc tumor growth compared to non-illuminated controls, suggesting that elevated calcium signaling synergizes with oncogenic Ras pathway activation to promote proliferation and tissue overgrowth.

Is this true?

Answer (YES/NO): NO